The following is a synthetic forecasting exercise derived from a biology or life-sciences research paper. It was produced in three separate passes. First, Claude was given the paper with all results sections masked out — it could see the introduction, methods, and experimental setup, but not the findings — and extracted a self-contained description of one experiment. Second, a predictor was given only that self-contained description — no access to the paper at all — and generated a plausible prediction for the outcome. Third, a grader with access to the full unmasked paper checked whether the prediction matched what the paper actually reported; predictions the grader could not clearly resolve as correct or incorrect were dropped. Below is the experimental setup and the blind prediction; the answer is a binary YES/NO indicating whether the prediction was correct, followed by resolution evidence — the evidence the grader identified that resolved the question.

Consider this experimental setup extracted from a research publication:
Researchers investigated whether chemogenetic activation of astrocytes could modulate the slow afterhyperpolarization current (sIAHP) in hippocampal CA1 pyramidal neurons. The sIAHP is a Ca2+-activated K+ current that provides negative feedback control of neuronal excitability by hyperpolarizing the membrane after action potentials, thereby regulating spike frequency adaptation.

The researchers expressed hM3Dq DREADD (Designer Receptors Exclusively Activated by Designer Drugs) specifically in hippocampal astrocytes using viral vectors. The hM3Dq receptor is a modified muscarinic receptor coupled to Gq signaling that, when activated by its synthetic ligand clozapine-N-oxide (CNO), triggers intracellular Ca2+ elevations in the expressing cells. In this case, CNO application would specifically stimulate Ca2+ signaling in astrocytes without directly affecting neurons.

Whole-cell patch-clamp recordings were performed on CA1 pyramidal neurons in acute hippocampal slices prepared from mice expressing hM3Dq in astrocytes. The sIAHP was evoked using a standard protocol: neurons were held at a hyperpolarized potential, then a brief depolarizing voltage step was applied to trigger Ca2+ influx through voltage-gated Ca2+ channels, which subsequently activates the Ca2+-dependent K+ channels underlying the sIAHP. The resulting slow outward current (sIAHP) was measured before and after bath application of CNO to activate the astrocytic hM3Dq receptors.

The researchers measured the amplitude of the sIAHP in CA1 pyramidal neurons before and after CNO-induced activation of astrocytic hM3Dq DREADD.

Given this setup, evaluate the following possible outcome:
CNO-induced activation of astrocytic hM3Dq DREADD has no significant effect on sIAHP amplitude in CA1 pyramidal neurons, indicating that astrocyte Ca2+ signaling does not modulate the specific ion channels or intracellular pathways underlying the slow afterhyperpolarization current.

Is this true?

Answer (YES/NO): NO